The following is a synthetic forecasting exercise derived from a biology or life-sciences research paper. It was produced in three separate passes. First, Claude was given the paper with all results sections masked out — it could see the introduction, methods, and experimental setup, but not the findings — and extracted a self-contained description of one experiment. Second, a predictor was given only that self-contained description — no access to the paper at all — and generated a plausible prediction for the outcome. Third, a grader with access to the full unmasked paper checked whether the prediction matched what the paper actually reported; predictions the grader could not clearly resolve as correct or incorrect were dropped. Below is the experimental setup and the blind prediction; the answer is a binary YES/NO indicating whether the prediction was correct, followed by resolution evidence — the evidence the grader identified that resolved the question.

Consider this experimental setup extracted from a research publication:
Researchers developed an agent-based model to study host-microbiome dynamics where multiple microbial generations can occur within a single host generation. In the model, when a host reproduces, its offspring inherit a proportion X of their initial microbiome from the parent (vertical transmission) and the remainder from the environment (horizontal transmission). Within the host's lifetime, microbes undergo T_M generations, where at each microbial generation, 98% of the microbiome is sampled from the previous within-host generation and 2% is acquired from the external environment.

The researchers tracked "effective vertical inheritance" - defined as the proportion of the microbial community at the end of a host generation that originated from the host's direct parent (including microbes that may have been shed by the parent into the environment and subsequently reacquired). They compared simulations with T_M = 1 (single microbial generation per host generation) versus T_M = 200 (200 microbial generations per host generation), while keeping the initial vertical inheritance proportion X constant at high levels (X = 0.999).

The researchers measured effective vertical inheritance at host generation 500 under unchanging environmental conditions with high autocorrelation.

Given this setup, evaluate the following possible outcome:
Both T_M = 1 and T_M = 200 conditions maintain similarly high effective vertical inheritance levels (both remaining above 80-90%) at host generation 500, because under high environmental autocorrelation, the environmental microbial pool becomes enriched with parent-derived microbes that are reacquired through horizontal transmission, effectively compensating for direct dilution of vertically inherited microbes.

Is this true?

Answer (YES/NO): NO